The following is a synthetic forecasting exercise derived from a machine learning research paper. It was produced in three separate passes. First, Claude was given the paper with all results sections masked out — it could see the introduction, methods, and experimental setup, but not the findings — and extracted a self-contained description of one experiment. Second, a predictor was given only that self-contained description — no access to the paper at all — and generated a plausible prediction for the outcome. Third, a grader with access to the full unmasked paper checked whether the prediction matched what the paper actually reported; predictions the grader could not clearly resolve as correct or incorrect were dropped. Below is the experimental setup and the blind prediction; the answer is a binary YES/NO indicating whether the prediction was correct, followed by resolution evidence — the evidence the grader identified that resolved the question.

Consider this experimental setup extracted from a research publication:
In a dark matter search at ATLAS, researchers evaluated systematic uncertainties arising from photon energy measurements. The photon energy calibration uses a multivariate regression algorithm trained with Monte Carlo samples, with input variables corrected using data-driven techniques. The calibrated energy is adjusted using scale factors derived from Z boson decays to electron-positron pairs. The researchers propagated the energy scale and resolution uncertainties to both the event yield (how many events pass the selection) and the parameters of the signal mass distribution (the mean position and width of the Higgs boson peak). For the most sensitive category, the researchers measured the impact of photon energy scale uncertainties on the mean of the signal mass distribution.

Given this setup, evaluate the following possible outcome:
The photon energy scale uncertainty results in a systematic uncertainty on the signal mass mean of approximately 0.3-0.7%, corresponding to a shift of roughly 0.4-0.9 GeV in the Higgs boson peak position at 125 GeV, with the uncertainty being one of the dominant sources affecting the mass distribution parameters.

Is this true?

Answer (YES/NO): NO